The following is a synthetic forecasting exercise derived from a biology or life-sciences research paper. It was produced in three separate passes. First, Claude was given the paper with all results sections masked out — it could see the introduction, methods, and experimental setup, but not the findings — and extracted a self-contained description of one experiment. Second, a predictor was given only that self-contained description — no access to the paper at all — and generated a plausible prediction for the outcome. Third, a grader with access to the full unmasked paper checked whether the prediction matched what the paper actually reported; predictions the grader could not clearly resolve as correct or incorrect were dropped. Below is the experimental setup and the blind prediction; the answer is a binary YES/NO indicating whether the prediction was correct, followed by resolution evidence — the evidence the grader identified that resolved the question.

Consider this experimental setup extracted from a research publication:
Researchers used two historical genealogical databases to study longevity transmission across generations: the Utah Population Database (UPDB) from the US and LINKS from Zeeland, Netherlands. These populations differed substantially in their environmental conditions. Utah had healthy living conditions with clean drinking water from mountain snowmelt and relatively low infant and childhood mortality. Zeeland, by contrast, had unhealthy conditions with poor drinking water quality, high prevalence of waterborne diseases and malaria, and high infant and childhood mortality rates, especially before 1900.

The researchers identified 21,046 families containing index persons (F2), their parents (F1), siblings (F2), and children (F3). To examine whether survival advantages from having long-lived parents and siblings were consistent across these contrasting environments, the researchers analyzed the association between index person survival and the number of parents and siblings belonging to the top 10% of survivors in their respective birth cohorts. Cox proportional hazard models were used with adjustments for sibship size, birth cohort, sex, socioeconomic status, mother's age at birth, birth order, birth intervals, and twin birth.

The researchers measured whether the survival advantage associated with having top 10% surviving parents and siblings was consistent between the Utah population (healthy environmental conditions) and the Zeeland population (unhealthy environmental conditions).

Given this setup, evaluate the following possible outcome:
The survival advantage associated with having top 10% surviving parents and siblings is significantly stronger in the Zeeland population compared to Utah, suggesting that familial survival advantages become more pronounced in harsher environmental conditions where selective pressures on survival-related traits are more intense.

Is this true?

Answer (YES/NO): NO